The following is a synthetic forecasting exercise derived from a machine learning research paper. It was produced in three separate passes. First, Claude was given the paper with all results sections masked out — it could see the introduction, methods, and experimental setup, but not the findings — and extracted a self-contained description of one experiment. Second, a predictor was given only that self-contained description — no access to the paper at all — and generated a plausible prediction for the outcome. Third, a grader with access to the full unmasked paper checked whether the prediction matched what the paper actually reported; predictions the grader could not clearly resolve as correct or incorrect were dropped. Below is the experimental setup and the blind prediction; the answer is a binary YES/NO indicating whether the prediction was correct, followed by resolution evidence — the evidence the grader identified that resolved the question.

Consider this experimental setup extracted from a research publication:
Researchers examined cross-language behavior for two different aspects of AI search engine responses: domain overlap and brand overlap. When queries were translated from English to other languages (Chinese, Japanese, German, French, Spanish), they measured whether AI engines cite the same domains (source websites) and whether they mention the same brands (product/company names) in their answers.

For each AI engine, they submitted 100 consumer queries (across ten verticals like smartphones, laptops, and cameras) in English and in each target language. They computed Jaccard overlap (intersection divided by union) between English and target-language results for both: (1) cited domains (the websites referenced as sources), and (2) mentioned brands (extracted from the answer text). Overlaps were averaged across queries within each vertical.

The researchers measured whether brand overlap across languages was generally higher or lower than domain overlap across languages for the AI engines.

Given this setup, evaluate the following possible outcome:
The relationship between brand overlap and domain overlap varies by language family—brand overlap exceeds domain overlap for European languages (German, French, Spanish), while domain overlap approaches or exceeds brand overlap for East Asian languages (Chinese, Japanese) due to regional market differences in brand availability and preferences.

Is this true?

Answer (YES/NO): NO